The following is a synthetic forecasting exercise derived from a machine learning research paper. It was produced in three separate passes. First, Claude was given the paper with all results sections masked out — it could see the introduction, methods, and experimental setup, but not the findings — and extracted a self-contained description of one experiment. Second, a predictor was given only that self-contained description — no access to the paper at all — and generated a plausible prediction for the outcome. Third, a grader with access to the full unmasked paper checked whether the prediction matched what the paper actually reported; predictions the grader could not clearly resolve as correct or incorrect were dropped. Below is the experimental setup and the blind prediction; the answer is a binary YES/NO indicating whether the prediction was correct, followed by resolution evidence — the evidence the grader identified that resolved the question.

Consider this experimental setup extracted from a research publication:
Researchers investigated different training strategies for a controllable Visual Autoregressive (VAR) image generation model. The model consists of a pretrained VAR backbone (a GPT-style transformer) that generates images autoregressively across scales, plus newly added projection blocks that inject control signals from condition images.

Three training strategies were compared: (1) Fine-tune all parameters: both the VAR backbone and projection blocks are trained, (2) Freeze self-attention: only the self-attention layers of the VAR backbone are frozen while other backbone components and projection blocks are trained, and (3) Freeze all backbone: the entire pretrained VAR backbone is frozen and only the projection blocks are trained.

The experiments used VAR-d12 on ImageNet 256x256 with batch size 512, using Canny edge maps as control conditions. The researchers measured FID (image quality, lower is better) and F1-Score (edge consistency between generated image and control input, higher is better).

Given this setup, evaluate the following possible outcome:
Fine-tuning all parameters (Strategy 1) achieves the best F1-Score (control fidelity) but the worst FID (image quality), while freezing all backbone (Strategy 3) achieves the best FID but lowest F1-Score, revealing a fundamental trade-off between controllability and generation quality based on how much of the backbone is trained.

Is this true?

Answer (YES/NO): NO